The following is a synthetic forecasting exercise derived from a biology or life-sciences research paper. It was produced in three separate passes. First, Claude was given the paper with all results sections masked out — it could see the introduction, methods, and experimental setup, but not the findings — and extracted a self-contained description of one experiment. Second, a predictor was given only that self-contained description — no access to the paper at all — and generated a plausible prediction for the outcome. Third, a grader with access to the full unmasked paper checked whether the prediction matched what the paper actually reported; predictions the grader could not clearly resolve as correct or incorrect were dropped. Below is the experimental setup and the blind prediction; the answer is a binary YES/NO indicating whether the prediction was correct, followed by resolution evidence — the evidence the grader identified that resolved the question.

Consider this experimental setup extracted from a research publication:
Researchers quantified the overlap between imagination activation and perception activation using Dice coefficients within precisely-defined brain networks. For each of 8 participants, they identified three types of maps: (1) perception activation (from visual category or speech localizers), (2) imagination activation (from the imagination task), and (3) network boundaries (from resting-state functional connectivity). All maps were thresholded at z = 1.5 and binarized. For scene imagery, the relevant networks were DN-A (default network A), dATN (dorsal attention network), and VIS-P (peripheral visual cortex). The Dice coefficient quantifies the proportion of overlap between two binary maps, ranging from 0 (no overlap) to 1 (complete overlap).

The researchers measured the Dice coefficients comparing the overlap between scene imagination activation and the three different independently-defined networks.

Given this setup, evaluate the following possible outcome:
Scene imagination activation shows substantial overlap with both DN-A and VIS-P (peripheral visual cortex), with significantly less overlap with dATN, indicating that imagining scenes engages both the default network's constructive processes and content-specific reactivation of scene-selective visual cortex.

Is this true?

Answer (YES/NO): NO